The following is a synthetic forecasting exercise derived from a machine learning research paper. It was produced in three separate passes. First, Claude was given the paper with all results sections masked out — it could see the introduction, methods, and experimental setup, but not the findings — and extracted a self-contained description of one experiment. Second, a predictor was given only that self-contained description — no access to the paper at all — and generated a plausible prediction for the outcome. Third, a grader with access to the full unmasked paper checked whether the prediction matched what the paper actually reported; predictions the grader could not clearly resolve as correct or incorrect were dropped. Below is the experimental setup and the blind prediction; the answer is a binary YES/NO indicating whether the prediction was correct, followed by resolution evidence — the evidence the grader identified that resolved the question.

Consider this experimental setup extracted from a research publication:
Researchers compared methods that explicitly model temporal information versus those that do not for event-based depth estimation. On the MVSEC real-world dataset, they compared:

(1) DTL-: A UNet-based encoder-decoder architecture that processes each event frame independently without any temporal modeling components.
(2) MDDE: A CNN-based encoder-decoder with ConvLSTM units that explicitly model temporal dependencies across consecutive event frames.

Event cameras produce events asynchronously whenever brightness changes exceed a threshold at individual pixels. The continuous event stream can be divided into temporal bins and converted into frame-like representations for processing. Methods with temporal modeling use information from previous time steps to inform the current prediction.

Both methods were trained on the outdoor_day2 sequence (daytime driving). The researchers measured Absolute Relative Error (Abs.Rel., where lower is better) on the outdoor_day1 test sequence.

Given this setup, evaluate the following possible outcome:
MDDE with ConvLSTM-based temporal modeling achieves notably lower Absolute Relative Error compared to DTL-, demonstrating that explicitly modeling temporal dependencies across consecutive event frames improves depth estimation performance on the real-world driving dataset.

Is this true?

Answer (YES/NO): NO